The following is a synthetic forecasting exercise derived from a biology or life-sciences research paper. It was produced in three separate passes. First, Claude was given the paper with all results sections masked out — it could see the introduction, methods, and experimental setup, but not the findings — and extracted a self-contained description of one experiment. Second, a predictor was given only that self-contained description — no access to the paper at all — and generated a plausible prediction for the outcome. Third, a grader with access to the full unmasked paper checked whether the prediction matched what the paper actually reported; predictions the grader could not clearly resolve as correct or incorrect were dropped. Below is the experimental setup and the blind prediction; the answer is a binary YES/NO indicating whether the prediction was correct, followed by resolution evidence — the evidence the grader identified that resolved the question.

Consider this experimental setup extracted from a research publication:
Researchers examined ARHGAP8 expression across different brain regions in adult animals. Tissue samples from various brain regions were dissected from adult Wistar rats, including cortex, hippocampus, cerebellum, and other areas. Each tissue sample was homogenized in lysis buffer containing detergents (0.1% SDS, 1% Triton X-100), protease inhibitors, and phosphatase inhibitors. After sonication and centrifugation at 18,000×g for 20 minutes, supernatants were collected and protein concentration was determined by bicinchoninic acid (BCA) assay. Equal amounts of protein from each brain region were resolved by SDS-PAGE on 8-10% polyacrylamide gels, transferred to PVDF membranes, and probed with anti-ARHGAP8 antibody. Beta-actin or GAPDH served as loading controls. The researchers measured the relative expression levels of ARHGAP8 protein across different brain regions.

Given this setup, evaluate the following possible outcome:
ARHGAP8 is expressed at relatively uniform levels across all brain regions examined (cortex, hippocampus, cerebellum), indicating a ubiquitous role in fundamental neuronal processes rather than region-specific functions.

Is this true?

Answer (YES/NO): NO